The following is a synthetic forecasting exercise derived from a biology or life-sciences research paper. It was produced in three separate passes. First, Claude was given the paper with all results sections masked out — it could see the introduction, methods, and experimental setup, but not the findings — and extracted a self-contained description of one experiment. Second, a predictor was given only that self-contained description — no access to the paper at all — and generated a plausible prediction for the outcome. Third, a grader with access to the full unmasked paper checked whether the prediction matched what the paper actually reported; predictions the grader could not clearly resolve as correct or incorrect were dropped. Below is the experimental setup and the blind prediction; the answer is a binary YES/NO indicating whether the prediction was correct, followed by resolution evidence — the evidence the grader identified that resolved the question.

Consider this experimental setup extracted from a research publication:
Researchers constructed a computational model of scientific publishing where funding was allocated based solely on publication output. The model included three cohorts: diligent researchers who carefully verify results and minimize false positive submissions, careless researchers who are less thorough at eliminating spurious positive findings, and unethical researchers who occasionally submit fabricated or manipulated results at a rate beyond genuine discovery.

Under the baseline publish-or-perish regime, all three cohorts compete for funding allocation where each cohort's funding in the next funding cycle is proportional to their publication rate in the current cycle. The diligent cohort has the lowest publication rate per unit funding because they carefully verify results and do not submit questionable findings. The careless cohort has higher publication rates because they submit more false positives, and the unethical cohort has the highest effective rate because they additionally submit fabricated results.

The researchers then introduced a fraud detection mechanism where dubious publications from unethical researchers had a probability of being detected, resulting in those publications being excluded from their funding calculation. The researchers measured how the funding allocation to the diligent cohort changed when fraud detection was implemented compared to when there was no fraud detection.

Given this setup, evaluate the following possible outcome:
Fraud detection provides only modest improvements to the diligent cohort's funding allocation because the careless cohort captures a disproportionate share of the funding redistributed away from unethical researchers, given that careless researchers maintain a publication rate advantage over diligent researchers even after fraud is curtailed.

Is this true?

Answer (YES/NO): YES